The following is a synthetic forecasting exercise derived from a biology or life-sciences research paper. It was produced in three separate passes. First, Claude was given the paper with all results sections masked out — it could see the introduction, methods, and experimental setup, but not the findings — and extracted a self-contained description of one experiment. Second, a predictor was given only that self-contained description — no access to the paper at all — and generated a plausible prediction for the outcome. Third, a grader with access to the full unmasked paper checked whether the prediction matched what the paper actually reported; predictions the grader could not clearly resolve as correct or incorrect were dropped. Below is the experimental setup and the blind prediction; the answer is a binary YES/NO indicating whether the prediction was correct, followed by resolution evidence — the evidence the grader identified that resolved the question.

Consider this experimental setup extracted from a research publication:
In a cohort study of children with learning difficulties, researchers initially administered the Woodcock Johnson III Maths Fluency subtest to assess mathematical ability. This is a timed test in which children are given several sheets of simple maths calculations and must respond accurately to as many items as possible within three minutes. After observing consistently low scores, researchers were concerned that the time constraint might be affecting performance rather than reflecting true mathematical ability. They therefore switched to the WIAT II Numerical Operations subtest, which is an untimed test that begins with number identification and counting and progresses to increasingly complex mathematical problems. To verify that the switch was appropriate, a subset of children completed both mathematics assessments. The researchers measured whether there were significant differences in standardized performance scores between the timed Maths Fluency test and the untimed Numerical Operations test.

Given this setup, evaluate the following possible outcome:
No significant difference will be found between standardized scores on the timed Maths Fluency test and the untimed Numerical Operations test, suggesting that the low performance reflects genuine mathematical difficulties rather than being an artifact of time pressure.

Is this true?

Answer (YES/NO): YES